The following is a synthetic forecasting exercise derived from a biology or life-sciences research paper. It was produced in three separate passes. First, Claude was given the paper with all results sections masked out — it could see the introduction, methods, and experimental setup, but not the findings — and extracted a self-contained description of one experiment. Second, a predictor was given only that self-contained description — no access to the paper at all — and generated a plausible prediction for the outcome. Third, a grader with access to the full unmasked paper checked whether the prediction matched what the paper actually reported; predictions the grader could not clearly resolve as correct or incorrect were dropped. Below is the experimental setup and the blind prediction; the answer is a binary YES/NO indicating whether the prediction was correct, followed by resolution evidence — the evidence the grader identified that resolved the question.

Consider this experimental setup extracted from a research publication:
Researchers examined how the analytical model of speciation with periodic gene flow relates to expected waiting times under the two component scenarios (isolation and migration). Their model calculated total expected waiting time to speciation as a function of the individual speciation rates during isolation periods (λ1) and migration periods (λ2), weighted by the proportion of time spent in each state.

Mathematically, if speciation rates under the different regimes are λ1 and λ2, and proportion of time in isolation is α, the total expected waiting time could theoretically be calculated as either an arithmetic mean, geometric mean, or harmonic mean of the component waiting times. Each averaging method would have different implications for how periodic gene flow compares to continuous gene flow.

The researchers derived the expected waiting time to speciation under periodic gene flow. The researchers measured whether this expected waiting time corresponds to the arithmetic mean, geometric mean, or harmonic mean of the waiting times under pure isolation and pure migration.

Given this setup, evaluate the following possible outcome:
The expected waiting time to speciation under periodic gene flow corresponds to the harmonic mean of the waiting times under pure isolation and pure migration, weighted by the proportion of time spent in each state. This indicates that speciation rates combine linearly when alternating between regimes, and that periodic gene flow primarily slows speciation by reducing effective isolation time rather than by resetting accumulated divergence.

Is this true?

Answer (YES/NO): YES